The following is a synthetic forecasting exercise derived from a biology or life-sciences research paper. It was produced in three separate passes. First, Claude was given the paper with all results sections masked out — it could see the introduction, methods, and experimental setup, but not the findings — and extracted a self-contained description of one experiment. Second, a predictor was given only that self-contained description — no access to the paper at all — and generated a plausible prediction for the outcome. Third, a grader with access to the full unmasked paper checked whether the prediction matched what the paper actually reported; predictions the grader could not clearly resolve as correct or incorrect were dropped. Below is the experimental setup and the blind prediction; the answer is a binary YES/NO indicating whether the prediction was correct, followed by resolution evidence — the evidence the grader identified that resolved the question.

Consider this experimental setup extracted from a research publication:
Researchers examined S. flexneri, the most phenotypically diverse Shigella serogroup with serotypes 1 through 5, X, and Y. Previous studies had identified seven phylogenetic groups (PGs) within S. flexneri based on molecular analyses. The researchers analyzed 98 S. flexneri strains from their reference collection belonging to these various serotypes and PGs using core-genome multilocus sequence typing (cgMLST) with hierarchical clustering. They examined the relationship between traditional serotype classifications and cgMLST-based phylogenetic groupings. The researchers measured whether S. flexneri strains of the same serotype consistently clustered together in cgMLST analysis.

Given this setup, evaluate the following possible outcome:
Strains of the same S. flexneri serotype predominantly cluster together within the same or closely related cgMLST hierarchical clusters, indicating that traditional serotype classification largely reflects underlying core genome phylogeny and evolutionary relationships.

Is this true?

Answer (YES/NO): NO